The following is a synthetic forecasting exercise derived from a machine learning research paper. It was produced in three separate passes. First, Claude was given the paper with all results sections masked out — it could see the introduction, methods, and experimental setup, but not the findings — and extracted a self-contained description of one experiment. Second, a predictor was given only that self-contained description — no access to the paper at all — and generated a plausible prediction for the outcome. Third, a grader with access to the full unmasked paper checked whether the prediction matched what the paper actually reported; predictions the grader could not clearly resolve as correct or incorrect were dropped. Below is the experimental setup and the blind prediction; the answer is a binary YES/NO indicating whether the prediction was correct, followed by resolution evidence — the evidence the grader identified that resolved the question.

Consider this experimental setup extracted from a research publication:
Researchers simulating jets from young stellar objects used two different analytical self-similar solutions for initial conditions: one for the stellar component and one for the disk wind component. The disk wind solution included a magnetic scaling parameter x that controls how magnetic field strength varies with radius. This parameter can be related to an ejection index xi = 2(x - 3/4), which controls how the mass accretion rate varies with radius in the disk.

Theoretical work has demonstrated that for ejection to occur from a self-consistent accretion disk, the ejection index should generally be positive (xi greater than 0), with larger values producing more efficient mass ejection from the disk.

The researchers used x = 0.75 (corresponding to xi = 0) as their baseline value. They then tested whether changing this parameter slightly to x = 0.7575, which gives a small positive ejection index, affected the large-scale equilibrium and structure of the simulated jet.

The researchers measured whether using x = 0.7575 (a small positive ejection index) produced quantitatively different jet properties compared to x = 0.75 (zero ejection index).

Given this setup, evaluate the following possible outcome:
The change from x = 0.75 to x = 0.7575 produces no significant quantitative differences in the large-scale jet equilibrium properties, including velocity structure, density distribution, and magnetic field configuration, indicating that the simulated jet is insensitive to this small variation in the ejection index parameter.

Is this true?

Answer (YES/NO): YES